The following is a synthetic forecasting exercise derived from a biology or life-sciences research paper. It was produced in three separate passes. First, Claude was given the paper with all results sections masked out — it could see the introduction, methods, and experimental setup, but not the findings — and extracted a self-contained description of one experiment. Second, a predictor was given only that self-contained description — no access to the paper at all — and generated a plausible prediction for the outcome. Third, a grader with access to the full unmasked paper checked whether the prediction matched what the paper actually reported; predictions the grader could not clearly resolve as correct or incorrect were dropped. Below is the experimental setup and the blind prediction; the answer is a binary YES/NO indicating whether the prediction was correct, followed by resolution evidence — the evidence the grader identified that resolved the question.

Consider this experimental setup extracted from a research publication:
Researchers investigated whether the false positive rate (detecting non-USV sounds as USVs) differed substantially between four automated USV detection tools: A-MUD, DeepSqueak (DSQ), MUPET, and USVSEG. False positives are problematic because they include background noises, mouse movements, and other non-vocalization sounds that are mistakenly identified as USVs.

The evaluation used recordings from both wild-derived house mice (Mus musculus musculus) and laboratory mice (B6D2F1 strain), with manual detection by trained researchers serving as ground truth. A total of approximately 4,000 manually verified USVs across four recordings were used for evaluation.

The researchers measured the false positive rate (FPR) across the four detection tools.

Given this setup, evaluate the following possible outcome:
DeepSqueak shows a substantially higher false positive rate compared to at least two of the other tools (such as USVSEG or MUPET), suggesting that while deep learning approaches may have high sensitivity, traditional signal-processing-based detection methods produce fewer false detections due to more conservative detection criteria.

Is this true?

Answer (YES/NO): NO